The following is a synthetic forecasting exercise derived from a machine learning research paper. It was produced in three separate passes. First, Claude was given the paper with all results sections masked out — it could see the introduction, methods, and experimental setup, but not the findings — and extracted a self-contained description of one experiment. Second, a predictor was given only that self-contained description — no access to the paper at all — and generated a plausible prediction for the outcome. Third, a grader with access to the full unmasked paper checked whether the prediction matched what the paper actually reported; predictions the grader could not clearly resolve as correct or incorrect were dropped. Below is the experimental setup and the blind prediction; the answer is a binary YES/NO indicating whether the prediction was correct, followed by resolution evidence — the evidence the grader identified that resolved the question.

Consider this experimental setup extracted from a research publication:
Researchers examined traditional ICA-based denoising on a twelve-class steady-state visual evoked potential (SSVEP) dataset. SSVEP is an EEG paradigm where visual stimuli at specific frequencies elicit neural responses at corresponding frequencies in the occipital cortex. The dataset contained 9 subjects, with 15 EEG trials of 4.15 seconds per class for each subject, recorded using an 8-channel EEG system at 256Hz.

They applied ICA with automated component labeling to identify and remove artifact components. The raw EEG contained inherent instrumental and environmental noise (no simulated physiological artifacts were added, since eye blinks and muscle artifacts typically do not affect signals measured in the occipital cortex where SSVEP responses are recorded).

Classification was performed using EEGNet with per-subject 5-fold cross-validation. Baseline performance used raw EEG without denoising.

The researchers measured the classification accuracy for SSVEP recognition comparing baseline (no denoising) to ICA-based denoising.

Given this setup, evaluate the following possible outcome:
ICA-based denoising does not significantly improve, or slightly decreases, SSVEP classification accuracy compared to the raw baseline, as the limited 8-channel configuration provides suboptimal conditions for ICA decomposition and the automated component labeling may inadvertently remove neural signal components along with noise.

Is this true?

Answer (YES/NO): YES